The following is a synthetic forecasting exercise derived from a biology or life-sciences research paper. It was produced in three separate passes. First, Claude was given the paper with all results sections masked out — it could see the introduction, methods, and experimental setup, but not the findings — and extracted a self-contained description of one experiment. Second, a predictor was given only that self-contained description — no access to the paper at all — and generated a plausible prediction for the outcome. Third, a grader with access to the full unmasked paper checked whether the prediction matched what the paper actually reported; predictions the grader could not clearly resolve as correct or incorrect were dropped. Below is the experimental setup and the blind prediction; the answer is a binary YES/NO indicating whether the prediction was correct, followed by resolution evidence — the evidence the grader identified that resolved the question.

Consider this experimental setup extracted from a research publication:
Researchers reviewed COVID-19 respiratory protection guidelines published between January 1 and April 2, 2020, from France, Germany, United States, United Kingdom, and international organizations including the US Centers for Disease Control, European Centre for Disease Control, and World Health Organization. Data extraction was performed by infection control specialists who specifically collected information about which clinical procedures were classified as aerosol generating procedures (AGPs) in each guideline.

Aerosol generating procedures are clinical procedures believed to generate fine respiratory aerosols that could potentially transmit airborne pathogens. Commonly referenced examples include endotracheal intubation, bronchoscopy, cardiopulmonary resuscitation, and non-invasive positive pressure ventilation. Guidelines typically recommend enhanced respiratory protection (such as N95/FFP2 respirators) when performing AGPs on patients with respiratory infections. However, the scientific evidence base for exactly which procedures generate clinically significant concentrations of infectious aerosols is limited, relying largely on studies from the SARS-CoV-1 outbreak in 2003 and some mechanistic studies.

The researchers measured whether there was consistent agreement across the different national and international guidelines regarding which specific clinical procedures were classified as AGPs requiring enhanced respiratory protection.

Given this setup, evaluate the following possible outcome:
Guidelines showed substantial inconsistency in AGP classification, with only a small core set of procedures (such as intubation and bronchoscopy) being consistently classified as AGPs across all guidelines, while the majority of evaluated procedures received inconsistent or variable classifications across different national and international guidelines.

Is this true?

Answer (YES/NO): YES